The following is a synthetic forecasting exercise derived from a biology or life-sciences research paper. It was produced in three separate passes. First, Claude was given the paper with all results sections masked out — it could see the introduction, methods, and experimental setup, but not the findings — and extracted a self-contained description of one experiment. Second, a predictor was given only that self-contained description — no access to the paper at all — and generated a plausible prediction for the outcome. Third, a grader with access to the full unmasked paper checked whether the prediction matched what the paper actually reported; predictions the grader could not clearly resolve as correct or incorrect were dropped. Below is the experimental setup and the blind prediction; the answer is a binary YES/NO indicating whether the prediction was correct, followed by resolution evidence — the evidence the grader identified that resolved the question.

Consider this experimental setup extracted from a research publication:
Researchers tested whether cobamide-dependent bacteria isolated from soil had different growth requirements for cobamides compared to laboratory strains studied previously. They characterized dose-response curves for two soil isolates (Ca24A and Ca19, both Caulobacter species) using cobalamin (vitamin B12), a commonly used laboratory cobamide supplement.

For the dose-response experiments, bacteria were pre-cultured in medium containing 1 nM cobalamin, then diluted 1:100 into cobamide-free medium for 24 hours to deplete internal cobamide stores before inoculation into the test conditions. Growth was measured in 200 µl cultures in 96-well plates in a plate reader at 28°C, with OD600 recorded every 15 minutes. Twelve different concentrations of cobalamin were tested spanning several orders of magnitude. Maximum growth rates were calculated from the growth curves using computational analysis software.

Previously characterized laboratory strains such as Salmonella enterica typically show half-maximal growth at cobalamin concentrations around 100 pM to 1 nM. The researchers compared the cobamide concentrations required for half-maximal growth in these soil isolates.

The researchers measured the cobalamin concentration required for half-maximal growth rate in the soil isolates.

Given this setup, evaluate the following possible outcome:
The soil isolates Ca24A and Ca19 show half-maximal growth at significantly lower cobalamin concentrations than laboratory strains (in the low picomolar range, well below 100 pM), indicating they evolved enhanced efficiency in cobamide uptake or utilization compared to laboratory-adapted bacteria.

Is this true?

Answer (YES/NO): YES